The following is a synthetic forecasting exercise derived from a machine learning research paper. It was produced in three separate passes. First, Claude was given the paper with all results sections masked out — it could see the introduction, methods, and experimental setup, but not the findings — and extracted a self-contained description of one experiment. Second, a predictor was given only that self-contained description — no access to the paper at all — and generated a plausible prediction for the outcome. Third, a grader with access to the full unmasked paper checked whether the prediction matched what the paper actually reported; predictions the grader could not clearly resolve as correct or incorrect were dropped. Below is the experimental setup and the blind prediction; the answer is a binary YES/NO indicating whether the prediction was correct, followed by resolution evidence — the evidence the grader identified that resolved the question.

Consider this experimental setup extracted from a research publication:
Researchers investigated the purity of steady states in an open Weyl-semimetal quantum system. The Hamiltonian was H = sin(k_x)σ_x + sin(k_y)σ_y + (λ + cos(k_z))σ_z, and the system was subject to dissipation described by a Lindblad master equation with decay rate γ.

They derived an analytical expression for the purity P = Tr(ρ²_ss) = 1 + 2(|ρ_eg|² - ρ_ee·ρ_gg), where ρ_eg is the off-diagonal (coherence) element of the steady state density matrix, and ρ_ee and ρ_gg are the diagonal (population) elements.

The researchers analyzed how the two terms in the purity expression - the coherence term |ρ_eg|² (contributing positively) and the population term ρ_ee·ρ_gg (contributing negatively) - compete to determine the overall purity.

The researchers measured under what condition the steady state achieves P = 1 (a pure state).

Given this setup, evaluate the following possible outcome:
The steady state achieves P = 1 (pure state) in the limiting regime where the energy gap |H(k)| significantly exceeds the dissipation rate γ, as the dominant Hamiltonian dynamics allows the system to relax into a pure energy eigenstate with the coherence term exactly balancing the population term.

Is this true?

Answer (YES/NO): NO